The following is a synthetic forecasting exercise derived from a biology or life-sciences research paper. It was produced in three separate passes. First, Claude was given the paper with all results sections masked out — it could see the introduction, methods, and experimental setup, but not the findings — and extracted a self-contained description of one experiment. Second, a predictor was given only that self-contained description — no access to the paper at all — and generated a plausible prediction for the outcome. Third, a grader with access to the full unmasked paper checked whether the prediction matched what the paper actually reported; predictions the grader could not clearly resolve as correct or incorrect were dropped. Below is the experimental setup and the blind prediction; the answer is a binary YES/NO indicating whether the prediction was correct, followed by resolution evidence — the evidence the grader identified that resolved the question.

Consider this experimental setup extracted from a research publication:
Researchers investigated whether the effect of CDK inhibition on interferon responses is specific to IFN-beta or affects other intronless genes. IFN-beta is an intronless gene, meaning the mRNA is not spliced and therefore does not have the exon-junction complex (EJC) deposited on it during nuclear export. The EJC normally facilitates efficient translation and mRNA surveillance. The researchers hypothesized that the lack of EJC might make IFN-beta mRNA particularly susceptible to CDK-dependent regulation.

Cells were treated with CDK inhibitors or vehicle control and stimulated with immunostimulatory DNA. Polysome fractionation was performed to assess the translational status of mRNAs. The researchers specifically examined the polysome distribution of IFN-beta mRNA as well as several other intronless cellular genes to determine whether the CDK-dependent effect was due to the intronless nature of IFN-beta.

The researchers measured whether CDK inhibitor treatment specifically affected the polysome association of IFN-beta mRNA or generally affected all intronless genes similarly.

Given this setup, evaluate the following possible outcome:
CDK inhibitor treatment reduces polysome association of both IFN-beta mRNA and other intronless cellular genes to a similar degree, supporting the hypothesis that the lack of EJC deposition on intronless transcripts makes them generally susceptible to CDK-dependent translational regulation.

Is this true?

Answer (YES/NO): NO